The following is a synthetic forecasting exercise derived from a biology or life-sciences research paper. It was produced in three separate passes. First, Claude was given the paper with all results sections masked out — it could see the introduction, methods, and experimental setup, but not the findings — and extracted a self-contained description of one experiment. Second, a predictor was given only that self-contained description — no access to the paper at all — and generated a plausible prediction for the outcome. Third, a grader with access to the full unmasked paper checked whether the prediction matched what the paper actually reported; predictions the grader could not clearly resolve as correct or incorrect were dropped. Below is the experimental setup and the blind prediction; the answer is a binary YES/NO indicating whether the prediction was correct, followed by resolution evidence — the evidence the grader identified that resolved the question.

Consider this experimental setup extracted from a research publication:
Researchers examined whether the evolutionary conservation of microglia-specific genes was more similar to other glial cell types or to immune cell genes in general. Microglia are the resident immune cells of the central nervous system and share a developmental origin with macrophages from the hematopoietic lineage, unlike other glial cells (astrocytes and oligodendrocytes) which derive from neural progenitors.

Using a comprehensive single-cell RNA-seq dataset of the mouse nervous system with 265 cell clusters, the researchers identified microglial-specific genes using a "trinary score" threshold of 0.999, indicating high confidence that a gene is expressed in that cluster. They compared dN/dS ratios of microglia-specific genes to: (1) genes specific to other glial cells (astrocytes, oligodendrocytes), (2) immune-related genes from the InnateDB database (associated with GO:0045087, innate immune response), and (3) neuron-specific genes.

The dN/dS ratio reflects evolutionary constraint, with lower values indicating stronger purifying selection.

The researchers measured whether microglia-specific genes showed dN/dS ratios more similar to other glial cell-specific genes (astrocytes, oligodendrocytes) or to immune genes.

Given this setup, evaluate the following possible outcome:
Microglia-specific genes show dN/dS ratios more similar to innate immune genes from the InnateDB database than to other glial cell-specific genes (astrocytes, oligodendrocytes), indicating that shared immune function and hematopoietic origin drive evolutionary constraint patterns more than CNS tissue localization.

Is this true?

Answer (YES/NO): YES